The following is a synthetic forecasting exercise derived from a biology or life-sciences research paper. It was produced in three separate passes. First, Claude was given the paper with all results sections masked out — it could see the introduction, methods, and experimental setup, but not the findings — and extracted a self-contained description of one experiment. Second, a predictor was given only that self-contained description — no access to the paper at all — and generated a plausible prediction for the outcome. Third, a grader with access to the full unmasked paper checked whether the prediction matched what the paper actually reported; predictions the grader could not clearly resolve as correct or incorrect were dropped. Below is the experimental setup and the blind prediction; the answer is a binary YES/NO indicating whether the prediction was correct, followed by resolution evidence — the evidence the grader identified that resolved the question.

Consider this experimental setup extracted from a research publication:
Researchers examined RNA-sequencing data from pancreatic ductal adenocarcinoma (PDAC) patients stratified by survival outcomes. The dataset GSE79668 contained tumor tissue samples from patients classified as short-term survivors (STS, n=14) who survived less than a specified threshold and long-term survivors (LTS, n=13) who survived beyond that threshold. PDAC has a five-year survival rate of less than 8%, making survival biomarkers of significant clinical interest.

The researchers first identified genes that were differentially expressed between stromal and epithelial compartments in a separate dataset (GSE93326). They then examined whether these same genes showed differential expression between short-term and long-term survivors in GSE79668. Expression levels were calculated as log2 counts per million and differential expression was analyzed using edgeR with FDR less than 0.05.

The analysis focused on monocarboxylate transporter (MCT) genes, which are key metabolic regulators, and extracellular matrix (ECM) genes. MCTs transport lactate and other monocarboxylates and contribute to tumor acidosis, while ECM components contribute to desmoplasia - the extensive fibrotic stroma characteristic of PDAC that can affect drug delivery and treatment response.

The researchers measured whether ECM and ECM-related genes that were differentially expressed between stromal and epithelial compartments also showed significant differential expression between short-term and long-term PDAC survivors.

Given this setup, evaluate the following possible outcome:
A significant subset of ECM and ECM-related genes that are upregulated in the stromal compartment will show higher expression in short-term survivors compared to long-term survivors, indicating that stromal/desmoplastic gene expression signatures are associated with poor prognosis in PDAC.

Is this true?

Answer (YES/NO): NO